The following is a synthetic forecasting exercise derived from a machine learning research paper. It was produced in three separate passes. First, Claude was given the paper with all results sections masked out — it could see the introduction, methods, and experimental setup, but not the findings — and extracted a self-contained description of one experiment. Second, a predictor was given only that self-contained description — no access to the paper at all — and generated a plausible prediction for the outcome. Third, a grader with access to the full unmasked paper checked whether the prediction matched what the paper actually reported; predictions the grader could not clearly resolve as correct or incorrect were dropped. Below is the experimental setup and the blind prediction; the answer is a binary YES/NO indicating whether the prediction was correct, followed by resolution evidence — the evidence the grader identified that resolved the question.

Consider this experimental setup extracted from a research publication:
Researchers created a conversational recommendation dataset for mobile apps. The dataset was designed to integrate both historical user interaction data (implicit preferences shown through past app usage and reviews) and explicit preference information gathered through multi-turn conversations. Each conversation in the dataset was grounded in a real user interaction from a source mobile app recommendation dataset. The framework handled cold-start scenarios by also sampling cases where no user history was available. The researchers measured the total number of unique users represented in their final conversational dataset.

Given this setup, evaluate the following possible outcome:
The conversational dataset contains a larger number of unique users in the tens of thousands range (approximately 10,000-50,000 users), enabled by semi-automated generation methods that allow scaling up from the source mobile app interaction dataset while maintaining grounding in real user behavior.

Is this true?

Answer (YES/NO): YES